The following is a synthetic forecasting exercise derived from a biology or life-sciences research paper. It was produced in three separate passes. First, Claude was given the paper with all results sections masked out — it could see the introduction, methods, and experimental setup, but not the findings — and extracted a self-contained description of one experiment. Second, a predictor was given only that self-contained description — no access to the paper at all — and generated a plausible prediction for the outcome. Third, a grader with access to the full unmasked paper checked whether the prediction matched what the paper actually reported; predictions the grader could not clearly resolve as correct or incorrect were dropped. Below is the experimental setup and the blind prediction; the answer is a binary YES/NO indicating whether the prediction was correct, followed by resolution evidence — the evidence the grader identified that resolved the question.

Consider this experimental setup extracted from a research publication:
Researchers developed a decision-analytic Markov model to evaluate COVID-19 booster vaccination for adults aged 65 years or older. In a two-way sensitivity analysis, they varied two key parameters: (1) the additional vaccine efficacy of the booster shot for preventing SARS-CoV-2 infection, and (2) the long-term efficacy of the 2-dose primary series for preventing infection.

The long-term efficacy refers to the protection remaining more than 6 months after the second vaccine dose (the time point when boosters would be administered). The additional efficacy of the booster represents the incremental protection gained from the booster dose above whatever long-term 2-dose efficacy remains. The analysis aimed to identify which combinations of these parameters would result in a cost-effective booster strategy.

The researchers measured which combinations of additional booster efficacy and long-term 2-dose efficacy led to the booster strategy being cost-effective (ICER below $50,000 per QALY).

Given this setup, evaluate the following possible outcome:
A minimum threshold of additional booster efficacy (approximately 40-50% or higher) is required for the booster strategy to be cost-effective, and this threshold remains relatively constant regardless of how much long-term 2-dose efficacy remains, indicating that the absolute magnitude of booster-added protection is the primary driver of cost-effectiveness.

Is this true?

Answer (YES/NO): NO